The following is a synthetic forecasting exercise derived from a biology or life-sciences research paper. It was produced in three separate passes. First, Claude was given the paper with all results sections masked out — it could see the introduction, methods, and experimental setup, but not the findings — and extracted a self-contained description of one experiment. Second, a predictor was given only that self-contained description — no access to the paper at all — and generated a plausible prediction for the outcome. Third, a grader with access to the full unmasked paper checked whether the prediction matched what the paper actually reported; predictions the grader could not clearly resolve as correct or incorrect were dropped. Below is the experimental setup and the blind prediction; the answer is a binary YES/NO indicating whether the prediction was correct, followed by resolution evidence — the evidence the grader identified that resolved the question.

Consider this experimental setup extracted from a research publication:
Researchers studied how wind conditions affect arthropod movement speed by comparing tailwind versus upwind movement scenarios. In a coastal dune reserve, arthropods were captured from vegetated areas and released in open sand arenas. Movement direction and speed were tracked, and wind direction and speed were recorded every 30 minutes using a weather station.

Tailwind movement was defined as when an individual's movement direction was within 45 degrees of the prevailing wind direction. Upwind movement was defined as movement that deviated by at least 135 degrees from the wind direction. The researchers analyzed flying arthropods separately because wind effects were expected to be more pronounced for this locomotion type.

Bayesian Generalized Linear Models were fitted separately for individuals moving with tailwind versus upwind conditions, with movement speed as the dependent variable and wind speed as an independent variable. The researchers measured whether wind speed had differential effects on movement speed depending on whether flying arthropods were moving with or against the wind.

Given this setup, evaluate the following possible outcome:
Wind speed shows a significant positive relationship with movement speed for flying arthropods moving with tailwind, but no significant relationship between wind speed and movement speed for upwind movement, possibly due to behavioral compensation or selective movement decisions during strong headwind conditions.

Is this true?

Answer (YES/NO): YES